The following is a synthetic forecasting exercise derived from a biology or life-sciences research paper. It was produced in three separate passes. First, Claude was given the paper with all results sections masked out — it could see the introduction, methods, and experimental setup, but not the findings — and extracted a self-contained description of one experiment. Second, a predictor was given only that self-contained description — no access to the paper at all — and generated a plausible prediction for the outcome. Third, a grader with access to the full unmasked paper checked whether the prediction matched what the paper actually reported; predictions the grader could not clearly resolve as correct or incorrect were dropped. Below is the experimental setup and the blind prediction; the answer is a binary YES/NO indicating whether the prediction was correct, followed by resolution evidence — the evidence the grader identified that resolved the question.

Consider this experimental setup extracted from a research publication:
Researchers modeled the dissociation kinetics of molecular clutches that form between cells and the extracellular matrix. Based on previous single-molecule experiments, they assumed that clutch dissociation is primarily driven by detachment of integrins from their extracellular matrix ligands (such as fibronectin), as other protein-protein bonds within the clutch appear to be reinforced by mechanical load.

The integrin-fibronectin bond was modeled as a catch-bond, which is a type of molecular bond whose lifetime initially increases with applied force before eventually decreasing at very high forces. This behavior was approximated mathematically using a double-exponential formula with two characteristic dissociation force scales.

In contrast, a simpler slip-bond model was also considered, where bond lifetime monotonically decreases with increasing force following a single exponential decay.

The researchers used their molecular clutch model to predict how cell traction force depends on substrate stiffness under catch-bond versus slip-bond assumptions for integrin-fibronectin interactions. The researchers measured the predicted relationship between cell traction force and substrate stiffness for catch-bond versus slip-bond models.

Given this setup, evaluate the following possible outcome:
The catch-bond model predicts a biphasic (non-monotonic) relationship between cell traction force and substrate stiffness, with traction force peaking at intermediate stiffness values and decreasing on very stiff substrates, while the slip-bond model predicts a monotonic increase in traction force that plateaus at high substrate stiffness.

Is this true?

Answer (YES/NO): NO